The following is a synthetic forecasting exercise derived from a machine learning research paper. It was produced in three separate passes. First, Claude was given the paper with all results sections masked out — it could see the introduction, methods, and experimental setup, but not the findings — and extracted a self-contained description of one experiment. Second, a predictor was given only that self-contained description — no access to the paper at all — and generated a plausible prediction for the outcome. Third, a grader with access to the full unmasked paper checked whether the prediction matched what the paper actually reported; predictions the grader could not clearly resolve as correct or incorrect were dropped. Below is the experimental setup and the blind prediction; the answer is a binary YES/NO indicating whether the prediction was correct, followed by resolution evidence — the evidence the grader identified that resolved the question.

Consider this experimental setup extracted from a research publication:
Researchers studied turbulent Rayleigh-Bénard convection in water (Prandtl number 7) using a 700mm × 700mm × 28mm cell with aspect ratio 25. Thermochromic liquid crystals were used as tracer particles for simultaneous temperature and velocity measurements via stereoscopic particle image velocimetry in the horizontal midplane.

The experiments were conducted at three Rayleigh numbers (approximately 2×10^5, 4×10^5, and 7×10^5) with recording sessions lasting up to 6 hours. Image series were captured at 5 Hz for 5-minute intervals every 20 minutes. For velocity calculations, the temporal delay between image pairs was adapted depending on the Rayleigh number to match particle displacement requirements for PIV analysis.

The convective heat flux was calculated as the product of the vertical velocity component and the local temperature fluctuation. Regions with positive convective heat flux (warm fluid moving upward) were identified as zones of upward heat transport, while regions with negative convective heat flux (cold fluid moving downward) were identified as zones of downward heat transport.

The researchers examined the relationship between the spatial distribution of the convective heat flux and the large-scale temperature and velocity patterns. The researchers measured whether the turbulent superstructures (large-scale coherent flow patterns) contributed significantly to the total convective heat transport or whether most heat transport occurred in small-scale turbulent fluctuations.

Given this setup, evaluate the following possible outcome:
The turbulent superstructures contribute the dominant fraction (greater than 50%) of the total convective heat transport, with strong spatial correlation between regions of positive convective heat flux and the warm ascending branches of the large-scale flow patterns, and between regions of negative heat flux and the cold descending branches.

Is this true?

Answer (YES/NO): NO